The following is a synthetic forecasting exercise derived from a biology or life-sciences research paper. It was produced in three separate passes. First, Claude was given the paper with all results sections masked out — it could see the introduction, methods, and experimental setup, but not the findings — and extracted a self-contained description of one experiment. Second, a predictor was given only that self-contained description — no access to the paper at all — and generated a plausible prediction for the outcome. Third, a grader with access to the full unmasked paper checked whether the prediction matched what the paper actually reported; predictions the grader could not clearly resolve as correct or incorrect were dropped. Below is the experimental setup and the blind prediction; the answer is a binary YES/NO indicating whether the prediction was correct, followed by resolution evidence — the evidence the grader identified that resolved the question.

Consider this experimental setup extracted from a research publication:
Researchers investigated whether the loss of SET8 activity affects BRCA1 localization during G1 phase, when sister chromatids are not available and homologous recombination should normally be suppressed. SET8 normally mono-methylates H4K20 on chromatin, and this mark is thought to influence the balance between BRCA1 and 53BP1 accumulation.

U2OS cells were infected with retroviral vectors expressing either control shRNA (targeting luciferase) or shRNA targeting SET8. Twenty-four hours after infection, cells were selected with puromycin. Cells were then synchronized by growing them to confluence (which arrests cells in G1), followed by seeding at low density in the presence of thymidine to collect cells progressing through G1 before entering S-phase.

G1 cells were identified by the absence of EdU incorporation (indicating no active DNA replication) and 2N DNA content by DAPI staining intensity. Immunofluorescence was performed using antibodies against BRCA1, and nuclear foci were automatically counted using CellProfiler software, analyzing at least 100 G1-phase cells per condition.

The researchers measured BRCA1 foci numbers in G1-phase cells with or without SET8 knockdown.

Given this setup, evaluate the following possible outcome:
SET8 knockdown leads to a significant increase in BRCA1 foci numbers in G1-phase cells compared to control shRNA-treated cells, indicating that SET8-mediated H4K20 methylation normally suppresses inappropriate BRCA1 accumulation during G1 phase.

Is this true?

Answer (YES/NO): YES